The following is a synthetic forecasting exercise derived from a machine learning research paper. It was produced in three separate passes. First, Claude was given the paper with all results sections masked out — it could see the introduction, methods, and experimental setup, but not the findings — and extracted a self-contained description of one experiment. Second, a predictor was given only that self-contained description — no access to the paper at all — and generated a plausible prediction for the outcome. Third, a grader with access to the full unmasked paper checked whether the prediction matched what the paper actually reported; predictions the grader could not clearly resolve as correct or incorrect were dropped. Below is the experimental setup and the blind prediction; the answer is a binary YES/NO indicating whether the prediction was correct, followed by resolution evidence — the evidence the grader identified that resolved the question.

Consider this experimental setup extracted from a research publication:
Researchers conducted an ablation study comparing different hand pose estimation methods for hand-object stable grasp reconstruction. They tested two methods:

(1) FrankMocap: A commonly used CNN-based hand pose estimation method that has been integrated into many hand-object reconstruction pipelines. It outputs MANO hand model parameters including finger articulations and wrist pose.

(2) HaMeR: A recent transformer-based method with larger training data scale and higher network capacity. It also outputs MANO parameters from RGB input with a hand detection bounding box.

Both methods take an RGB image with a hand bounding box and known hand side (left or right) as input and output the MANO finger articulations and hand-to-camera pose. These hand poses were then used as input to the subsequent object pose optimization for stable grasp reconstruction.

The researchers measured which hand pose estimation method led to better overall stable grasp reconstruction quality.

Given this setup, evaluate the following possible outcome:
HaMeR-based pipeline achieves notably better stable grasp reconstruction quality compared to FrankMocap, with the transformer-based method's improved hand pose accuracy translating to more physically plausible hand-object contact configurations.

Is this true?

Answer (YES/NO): NO